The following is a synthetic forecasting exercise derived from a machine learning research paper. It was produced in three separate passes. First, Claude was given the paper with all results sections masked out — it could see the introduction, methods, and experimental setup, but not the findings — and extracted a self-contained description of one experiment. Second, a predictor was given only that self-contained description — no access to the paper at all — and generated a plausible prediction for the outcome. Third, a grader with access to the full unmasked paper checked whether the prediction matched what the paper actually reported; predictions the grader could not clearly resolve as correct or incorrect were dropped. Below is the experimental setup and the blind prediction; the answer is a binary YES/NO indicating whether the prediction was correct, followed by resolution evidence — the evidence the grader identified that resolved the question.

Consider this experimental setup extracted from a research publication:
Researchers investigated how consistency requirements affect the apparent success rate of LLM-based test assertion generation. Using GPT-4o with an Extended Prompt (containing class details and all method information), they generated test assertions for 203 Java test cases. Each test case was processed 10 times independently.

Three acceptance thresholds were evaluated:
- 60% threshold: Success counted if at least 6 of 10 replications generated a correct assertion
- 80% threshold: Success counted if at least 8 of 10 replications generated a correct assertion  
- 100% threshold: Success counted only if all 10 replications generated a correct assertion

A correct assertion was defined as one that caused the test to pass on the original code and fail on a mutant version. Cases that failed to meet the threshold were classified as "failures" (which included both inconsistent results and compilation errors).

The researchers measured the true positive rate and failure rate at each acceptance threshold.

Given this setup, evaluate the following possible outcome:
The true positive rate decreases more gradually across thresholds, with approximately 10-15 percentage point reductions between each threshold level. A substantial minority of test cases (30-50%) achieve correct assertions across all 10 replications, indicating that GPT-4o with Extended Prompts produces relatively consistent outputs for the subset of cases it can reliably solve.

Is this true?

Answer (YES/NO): NO